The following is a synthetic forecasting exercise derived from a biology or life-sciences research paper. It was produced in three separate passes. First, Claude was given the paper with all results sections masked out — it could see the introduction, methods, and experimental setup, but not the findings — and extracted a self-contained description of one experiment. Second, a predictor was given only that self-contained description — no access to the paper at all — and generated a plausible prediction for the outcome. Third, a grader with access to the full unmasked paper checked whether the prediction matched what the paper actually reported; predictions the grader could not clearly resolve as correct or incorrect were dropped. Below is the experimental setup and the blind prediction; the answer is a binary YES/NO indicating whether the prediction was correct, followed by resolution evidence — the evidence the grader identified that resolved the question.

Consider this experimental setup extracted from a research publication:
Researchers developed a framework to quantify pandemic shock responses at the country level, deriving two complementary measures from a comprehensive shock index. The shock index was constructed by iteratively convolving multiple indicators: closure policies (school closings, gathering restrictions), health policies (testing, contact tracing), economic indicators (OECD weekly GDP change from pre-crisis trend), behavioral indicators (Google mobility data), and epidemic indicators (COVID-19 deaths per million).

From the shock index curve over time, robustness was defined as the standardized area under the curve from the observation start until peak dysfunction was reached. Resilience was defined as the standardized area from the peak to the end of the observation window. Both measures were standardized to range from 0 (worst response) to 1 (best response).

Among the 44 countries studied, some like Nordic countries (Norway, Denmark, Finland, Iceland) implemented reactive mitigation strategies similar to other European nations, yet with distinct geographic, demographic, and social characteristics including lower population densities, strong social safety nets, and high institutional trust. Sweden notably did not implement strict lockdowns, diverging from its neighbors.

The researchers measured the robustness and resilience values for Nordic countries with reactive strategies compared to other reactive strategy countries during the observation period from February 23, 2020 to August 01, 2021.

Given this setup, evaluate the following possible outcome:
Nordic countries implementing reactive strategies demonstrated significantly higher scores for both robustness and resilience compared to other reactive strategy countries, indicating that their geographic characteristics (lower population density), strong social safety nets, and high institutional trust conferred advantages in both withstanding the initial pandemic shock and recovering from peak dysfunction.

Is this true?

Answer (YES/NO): NO